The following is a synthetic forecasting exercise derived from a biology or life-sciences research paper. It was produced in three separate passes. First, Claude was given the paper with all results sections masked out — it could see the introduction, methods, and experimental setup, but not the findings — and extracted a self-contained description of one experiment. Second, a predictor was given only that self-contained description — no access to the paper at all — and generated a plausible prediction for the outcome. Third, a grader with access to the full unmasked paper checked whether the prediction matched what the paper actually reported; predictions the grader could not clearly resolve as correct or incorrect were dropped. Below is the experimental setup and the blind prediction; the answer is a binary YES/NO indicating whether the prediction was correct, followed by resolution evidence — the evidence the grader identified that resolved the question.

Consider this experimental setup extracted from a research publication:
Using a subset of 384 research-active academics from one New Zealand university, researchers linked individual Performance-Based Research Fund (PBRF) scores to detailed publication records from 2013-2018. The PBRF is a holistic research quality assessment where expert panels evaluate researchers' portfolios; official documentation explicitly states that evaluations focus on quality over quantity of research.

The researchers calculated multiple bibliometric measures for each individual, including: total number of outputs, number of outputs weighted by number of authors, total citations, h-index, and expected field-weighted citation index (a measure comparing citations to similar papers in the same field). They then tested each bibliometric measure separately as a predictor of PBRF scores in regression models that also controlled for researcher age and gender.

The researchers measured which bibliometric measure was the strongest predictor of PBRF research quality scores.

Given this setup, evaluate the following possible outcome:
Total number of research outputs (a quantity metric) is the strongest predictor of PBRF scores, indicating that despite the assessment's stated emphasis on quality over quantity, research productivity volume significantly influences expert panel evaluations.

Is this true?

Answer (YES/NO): YES